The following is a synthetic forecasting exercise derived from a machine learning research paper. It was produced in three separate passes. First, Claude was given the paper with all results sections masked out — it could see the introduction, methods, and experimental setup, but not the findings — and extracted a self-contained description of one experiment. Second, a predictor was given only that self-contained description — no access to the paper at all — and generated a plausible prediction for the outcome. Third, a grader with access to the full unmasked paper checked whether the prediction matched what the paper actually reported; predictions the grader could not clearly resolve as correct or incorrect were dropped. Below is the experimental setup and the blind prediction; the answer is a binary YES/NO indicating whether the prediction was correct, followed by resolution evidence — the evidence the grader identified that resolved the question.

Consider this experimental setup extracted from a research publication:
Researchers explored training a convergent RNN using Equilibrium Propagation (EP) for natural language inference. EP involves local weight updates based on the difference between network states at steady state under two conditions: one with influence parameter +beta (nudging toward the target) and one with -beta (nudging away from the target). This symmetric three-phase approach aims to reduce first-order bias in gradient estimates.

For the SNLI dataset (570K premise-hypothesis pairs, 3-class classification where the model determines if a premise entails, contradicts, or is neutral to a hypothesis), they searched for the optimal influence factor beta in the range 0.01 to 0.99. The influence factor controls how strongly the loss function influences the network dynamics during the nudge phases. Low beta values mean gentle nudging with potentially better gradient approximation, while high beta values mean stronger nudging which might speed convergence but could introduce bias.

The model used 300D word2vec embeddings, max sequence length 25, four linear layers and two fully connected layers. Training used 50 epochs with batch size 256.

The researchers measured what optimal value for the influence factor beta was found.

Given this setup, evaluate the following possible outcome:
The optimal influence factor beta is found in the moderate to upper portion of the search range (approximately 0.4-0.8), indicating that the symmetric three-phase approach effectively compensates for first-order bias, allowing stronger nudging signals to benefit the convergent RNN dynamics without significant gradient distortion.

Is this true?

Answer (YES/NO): YES